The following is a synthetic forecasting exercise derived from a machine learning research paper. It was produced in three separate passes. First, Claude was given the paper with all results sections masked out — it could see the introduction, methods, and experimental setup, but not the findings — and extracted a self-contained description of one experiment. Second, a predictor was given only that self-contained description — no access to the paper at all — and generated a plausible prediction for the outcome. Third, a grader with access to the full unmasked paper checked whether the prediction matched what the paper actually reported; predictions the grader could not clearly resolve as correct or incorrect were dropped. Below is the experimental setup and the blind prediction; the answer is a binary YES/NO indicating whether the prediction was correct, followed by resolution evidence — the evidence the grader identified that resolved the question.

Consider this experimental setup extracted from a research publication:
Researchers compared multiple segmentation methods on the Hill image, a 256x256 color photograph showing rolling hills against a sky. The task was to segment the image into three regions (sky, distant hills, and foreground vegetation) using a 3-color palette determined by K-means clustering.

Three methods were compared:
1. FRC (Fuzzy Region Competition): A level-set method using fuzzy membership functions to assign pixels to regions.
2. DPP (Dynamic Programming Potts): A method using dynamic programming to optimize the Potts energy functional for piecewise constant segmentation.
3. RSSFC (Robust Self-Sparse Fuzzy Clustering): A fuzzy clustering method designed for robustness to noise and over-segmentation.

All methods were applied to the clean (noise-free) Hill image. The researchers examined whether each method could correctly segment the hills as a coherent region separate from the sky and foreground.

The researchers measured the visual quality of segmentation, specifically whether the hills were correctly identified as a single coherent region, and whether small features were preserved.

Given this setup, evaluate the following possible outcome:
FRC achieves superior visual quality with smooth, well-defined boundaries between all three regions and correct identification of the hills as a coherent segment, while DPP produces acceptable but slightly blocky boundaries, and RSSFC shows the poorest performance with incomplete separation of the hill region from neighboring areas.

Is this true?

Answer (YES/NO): NO